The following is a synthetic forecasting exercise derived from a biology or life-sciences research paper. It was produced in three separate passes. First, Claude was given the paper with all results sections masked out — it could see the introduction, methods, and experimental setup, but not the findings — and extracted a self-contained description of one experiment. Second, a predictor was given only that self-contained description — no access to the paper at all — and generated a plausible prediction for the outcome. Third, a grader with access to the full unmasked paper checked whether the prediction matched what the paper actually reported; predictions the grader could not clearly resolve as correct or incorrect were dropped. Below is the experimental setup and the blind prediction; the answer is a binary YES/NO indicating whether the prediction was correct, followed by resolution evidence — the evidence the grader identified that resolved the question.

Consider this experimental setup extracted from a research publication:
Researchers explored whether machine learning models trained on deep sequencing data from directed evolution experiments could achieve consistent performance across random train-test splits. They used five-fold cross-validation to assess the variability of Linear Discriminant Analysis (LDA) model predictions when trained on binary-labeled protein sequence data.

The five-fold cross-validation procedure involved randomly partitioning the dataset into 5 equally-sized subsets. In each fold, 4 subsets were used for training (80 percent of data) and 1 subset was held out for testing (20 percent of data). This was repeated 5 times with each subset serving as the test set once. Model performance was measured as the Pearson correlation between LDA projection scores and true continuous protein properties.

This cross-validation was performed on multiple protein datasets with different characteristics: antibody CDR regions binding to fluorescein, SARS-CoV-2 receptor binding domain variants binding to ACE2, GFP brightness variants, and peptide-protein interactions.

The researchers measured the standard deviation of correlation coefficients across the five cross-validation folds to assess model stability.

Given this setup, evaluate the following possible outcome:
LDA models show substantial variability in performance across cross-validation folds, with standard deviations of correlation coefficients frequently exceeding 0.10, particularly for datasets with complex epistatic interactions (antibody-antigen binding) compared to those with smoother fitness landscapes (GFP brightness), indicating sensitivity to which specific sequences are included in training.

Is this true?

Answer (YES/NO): NO